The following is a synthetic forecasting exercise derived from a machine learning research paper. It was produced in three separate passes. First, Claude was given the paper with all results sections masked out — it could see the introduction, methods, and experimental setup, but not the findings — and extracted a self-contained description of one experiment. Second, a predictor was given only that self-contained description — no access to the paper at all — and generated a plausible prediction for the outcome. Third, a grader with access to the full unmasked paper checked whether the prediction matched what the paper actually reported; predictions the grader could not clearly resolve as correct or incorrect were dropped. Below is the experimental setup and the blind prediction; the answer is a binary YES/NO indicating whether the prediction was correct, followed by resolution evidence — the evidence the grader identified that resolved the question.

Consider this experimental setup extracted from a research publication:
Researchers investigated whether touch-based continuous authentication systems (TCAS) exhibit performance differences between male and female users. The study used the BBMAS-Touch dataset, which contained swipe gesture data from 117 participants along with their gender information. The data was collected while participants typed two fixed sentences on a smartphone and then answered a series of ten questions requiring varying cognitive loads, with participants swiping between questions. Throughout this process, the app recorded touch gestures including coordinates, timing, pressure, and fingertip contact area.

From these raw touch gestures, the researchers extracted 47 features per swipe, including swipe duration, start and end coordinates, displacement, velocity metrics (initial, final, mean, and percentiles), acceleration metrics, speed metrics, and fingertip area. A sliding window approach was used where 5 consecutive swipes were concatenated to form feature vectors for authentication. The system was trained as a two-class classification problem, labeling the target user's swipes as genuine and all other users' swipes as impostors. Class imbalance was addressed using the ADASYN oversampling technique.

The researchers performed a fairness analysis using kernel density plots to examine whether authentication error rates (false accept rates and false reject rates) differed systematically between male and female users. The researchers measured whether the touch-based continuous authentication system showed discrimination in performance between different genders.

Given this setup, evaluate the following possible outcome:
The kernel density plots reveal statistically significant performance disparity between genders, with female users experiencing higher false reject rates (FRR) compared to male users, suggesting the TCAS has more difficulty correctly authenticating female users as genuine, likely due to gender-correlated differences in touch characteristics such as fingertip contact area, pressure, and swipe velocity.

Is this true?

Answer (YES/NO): NO